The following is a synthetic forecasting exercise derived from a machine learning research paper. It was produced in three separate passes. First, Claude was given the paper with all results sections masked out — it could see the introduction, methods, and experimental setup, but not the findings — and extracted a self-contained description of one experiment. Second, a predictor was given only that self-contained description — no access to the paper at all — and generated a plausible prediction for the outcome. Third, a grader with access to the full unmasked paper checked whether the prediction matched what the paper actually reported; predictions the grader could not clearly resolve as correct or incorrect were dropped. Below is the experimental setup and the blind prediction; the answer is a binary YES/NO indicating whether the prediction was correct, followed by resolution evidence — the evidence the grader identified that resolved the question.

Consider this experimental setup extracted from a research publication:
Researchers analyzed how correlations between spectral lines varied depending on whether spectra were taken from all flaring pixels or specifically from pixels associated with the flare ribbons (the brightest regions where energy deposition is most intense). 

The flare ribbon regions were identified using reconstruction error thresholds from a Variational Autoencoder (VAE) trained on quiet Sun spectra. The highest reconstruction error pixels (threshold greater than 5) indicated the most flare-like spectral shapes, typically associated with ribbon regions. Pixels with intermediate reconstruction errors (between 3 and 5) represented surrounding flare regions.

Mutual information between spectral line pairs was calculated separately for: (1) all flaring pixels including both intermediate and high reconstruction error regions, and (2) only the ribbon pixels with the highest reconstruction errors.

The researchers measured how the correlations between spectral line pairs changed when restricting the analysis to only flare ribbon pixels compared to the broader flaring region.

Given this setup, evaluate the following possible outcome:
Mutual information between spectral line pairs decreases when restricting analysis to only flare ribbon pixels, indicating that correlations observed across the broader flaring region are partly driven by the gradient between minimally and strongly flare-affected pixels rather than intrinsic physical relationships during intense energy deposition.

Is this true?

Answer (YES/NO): NO